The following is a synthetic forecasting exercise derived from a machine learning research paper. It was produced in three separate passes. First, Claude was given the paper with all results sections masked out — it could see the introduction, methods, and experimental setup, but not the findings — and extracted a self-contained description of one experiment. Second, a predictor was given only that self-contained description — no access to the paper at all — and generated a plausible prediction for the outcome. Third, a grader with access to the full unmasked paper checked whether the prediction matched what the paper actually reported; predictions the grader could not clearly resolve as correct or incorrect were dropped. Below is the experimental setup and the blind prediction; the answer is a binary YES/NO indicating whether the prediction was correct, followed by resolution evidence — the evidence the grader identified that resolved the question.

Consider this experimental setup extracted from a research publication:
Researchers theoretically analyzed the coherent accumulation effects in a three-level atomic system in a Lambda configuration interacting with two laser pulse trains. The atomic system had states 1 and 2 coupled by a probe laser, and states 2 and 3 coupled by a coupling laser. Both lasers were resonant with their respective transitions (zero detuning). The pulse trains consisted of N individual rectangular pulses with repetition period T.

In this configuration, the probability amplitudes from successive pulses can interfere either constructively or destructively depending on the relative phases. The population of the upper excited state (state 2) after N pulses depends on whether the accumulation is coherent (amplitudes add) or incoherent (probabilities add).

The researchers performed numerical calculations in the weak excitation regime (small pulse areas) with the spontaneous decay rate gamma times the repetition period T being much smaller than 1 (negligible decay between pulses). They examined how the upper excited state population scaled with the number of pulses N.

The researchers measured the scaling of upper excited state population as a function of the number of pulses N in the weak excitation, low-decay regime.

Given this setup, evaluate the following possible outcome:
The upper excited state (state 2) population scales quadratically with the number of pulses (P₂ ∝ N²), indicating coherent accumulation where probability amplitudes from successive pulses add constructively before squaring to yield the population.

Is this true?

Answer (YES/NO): YES